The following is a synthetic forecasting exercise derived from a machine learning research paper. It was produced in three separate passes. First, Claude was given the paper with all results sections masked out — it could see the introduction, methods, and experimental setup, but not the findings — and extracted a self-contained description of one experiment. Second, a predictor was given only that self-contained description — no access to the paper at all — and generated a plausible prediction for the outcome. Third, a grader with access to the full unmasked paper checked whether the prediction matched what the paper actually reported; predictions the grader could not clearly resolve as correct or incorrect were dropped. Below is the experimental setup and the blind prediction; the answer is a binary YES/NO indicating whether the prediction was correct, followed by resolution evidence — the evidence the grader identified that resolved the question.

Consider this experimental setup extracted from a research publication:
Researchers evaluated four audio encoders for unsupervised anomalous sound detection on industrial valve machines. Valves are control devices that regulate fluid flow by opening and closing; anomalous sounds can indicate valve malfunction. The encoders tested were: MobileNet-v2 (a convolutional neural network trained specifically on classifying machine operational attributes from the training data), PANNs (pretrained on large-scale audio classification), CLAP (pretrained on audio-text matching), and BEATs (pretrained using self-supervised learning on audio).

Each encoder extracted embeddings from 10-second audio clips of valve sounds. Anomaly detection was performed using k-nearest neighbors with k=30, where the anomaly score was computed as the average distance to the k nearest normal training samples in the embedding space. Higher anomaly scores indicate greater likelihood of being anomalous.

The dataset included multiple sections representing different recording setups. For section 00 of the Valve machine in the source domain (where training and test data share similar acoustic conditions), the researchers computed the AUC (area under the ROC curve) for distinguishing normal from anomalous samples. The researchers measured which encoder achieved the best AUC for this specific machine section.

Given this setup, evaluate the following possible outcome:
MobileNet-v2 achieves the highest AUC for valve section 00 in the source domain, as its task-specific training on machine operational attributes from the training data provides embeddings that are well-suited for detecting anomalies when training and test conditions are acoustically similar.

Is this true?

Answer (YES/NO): YES